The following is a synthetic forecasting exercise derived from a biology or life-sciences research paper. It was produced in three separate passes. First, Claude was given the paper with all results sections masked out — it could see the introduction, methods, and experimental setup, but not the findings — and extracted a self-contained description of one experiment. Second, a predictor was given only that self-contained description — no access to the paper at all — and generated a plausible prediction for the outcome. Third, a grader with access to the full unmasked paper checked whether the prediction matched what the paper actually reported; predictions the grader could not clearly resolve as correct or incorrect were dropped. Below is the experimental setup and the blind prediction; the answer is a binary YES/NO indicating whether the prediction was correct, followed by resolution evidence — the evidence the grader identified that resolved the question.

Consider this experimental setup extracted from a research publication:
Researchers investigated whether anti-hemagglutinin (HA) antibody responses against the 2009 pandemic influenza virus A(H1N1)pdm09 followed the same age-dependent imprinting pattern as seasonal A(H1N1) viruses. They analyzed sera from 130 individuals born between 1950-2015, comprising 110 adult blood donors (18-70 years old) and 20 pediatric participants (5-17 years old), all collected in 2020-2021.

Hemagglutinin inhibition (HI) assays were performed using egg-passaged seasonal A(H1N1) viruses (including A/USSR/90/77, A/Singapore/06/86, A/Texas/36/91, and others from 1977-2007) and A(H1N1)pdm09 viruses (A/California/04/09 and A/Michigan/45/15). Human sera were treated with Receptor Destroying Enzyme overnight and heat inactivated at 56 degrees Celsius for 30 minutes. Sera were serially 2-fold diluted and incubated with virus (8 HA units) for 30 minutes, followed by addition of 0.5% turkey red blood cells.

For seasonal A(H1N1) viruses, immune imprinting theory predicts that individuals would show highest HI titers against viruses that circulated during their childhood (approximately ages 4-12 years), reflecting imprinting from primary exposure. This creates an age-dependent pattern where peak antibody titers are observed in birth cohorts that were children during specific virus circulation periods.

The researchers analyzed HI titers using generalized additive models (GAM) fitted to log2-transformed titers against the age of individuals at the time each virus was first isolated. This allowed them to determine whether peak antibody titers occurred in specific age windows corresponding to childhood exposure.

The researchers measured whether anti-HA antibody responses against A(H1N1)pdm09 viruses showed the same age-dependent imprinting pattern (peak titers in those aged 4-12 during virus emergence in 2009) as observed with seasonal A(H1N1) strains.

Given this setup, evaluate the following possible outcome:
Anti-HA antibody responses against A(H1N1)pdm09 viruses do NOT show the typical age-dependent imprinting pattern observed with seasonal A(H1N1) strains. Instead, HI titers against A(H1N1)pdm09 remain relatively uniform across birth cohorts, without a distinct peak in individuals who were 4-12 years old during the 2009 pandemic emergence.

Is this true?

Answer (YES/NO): YES